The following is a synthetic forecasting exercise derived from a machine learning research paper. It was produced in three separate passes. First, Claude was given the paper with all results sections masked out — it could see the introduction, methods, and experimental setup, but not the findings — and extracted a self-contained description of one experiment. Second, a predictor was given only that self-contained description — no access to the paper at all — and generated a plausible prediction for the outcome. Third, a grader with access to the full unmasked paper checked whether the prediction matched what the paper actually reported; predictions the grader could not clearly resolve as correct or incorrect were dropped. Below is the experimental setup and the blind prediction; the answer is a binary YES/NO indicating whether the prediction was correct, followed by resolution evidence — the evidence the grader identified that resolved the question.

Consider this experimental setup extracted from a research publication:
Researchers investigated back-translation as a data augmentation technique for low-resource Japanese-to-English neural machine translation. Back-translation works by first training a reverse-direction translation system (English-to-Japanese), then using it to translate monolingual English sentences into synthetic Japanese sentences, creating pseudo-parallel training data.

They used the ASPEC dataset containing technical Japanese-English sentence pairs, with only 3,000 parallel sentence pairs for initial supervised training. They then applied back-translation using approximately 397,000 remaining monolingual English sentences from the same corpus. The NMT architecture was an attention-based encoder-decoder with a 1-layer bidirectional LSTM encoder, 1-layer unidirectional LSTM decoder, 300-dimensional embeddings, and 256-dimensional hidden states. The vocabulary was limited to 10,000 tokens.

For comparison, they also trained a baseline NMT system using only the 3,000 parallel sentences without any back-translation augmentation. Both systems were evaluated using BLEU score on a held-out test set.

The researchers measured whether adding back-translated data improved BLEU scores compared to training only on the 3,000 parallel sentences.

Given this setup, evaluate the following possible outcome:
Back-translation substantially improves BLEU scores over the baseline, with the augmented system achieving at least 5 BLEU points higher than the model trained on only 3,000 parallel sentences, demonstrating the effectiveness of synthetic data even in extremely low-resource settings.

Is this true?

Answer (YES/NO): NO